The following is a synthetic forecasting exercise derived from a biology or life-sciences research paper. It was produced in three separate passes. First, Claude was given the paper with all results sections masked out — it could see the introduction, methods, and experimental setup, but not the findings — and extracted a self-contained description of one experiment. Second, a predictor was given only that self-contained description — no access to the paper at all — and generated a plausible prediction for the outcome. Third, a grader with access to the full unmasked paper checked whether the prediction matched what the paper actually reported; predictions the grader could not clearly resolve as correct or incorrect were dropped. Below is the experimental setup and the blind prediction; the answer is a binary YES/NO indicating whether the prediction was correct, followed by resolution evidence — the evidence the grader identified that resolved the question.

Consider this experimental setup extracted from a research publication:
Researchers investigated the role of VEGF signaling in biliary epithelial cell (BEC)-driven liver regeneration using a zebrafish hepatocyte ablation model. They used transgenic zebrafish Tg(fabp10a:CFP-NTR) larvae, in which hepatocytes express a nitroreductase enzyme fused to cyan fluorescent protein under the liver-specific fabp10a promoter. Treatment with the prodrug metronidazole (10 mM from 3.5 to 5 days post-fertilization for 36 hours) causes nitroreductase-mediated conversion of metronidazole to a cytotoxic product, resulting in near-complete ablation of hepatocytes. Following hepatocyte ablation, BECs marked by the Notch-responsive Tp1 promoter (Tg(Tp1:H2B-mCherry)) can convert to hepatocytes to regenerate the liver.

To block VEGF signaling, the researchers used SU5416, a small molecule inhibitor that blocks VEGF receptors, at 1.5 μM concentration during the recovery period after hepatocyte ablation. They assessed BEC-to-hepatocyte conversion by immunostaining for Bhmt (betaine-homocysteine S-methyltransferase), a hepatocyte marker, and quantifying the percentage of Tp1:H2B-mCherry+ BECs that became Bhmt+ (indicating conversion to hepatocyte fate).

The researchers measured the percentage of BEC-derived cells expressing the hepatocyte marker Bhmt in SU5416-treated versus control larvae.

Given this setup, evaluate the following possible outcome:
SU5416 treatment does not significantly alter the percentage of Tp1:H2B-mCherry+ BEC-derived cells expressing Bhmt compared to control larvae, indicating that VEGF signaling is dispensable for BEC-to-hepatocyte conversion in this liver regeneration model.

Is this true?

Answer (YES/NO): NO